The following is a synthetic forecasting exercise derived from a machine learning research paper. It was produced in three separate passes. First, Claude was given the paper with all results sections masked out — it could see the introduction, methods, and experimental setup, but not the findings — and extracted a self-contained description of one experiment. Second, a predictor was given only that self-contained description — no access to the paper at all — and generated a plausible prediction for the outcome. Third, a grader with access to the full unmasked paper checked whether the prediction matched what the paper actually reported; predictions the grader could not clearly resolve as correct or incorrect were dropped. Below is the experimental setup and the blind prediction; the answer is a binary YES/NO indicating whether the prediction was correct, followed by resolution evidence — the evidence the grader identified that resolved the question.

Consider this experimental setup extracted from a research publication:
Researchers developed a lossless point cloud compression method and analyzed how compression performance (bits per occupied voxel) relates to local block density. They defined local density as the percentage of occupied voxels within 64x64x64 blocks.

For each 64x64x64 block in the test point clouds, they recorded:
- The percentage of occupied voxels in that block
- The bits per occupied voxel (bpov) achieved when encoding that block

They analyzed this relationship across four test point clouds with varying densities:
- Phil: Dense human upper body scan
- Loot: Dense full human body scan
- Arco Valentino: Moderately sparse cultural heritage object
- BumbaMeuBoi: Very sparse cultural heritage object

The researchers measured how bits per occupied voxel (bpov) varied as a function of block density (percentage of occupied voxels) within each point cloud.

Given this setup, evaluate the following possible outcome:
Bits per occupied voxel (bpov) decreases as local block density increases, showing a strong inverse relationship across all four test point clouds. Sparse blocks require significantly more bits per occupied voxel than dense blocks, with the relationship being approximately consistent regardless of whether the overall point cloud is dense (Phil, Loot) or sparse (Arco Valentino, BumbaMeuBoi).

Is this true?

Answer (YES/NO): NO